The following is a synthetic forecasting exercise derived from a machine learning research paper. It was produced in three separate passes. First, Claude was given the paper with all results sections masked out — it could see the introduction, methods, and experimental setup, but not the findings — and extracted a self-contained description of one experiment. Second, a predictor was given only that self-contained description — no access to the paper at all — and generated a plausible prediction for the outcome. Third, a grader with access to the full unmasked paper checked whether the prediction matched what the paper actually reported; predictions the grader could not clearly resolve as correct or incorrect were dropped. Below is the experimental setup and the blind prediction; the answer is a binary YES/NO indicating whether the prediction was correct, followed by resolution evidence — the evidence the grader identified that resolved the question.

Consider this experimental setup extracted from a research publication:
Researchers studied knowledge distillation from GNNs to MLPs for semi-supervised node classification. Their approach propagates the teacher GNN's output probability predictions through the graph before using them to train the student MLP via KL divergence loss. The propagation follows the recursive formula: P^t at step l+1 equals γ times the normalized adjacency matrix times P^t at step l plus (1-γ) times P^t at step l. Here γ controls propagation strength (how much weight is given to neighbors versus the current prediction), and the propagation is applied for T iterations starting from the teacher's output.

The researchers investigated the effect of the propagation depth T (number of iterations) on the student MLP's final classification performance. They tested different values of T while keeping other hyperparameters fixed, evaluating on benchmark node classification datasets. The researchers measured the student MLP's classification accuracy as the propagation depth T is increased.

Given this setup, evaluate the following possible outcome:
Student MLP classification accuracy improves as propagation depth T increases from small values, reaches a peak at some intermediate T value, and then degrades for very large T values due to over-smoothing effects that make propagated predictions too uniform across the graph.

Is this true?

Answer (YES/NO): NO